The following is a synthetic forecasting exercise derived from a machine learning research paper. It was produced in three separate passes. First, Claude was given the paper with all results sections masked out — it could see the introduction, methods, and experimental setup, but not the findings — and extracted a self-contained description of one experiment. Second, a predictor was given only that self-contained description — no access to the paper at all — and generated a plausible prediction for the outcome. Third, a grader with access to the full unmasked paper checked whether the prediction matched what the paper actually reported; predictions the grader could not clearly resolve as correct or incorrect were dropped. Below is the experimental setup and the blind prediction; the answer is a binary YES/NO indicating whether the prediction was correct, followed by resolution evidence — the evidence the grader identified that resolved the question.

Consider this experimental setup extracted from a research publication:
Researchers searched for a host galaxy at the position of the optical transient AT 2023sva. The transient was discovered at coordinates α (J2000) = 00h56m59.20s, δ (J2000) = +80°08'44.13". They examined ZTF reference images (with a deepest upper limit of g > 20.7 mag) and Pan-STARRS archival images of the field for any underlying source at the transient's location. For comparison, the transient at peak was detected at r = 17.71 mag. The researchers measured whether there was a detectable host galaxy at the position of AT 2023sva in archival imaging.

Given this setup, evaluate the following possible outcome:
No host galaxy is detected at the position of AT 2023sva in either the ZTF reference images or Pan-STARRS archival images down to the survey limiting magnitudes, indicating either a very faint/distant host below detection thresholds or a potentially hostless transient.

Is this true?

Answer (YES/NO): YES